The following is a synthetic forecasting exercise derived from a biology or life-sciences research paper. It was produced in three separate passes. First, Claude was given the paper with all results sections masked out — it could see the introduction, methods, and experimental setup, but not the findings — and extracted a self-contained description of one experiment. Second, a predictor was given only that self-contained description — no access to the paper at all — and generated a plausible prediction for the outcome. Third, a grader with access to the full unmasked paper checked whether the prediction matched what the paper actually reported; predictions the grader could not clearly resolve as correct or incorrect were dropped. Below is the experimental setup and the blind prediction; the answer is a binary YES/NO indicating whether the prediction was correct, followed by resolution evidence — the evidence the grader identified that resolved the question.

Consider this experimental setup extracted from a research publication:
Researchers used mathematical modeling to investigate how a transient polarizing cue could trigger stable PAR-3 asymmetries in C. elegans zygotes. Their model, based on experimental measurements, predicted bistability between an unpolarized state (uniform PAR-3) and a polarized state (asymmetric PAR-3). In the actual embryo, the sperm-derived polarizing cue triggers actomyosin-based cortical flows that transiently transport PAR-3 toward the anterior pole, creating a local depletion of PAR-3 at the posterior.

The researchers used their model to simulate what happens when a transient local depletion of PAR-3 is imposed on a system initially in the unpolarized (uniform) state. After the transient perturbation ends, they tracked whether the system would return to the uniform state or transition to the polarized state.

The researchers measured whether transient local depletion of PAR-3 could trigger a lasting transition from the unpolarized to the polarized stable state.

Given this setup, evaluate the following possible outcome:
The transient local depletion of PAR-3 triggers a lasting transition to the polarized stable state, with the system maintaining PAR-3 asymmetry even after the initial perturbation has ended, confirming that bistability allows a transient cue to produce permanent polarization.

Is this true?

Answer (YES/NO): YES